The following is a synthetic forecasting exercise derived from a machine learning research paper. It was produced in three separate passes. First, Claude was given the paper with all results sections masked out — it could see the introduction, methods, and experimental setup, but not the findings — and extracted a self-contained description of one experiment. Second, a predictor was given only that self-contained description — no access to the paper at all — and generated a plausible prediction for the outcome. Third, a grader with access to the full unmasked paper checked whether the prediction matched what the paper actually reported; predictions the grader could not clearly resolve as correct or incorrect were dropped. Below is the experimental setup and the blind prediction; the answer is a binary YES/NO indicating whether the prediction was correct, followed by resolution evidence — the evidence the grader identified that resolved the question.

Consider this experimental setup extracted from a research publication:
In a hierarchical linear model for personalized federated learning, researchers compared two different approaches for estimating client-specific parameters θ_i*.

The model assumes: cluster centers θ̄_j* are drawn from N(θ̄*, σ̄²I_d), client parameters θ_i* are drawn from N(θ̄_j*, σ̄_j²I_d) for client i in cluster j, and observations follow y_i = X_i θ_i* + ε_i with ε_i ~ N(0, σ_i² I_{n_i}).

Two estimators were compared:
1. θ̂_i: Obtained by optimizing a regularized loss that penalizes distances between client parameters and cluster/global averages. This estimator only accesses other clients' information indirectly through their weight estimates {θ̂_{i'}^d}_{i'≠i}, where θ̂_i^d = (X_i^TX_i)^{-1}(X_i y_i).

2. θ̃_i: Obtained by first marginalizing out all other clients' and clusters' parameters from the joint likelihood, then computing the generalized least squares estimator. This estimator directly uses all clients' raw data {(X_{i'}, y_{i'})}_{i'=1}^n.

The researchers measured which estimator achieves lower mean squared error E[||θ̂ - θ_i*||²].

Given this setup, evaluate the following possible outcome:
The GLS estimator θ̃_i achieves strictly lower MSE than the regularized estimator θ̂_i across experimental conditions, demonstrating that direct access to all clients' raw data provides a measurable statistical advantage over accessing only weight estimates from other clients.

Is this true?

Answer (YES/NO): NO